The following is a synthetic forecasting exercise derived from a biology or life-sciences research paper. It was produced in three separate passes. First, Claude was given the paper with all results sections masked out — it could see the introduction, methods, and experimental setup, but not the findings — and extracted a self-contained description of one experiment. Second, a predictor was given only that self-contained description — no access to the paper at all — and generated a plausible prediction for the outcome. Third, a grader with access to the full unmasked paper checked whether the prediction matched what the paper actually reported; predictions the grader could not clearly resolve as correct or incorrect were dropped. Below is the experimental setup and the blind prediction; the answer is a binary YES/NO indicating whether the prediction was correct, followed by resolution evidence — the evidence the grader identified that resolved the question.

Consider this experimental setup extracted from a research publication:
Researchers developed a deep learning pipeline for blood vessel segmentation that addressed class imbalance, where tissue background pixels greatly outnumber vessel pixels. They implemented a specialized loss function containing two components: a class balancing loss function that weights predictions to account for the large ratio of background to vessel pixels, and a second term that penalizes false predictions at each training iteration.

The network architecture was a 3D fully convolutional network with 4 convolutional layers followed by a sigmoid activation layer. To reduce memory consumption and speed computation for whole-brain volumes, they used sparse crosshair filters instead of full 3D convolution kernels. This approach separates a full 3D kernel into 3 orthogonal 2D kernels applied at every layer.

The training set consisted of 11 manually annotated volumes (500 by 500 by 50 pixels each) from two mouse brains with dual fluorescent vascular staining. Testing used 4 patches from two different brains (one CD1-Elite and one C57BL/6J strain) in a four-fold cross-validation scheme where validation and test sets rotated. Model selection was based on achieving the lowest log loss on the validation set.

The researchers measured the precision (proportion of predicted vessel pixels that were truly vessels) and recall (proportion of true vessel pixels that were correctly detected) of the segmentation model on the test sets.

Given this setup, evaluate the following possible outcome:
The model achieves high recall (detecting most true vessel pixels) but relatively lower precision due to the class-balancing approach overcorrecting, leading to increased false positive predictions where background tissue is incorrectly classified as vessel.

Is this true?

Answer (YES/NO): NO